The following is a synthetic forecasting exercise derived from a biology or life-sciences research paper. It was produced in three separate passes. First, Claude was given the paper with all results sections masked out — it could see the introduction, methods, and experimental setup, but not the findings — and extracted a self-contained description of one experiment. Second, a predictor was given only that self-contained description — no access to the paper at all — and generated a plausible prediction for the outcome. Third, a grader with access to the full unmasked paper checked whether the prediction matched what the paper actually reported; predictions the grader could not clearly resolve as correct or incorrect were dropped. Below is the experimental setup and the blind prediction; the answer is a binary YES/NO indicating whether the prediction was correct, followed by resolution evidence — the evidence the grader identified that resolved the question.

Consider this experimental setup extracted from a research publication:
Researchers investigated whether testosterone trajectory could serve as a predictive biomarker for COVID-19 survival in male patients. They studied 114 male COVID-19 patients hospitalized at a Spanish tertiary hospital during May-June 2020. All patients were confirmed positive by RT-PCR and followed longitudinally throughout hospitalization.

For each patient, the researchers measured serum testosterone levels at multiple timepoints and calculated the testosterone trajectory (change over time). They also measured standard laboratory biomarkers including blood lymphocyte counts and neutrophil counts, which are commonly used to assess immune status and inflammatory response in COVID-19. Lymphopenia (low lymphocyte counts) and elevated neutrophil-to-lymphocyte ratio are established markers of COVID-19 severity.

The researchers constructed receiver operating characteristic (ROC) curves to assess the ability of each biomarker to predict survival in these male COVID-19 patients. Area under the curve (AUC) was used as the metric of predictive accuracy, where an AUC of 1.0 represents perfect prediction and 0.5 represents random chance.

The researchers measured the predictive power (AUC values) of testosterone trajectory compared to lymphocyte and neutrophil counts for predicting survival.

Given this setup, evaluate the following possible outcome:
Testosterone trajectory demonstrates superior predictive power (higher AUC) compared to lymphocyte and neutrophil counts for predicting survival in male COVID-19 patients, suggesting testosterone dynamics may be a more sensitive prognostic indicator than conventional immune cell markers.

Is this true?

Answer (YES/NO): YES